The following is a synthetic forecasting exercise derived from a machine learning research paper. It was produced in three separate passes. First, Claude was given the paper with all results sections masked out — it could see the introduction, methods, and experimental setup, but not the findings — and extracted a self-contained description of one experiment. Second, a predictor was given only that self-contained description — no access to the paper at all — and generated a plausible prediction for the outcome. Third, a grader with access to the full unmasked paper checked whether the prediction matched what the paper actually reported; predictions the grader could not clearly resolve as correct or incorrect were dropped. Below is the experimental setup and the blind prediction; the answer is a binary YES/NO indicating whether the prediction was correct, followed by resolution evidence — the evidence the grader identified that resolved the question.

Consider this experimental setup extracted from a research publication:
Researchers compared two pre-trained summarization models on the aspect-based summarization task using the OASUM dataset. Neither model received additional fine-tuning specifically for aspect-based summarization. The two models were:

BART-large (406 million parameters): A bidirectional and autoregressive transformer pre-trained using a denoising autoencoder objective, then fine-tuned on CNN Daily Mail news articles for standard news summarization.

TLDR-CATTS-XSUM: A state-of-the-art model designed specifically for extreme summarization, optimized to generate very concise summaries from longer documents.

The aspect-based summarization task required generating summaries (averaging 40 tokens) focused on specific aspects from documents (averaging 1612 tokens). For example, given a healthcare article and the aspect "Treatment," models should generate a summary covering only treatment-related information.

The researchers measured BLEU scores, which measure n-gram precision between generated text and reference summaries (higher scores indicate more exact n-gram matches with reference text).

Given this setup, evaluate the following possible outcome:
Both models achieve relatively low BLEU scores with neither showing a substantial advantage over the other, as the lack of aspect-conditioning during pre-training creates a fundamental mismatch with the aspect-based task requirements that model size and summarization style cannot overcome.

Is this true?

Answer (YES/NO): NO